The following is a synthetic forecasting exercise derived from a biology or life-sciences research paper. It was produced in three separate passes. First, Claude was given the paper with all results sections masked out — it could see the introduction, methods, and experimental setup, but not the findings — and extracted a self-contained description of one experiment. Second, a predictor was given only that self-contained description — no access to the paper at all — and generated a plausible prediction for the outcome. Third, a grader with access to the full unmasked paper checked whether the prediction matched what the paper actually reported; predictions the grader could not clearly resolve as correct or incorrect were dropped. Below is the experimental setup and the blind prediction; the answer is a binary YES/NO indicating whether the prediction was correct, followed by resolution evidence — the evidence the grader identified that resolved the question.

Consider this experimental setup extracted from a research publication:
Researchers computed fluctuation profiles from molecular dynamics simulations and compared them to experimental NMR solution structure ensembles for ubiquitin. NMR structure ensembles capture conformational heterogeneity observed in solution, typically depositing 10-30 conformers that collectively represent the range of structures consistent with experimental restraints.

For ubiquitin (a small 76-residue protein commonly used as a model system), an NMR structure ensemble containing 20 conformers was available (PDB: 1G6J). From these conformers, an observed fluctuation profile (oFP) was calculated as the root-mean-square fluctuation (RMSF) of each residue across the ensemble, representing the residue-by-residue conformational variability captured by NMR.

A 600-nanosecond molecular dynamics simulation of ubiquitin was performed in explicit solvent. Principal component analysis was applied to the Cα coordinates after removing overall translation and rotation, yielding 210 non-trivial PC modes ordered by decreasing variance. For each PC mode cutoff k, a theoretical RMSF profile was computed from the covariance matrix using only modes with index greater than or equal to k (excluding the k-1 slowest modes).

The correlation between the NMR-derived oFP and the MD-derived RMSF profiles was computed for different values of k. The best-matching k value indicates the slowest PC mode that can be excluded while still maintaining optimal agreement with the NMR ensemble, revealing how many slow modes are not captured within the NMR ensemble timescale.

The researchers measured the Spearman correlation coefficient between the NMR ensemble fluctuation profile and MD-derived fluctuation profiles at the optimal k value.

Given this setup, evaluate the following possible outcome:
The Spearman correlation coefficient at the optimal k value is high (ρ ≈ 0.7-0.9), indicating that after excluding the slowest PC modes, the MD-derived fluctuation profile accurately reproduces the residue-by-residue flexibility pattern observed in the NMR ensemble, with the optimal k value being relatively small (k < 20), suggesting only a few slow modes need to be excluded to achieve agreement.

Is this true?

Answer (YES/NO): NO